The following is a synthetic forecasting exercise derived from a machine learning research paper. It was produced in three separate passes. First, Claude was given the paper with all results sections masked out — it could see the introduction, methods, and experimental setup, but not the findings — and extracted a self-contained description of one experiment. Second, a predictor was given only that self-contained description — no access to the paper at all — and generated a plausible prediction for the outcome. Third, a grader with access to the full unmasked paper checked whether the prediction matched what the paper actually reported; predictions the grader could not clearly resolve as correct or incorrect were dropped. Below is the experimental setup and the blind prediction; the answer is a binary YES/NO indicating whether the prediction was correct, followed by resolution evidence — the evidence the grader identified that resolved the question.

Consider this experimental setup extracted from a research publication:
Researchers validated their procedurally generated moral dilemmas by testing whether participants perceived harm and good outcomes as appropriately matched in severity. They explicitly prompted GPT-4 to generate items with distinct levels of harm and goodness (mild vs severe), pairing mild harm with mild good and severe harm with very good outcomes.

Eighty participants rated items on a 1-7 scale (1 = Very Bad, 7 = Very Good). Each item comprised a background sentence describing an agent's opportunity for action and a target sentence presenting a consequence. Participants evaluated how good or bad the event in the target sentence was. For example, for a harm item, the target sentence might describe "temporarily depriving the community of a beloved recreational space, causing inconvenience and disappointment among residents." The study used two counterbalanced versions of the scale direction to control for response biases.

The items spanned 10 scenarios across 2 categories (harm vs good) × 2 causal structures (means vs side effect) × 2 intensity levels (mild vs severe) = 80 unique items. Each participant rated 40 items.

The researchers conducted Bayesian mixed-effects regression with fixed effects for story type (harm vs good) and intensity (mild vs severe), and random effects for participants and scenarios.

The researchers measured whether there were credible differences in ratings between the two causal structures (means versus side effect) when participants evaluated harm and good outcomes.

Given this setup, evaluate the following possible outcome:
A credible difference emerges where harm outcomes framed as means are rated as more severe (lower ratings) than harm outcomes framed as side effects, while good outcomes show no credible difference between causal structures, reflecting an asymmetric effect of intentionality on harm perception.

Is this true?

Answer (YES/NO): NO